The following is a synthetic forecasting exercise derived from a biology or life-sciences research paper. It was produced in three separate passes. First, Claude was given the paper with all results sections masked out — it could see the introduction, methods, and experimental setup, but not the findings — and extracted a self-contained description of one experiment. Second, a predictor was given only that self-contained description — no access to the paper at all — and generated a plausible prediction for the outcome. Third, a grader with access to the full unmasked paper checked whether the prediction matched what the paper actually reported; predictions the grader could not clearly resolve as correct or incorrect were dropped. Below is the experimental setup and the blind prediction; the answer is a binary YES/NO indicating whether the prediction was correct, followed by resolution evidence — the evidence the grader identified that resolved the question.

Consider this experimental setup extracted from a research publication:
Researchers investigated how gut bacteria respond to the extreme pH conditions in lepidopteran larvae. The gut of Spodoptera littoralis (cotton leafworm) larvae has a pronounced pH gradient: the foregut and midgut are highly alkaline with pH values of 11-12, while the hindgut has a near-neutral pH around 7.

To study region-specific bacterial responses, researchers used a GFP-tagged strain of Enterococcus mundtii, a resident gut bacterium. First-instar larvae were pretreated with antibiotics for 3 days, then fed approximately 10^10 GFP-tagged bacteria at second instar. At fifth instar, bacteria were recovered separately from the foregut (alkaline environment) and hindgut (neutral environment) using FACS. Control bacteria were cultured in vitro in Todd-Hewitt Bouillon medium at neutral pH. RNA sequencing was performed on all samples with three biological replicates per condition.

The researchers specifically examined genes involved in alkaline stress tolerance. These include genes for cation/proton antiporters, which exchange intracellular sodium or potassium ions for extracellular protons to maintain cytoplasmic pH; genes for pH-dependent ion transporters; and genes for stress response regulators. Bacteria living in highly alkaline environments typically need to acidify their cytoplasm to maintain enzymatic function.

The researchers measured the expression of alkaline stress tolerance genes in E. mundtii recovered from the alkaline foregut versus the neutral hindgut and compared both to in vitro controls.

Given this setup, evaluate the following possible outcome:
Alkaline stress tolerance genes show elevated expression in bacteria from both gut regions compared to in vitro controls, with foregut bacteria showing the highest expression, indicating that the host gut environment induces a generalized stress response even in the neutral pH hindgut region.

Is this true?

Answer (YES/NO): NO